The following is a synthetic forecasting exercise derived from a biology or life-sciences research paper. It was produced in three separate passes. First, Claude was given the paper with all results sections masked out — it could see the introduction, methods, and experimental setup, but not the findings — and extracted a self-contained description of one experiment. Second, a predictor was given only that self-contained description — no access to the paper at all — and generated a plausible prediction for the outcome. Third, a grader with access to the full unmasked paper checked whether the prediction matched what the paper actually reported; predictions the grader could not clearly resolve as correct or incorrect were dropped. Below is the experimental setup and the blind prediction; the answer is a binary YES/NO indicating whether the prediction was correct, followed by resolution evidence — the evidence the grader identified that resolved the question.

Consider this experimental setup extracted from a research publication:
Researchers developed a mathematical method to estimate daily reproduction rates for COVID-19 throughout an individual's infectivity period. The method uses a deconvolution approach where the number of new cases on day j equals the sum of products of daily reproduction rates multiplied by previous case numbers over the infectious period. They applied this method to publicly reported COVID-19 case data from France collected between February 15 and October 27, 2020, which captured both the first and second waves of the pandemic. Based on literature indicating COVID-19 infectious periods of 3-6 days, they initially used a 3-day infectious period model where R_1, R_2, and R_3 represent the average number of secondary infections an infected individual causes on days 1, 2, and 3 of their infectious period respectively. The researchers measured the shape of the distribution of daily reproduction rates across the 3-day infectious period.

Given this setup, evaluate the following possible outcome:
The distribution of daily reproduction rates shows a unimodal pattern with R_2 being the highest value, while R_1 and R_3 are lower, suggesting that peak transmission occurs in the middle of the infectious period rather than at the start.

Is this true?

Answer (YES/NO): NO